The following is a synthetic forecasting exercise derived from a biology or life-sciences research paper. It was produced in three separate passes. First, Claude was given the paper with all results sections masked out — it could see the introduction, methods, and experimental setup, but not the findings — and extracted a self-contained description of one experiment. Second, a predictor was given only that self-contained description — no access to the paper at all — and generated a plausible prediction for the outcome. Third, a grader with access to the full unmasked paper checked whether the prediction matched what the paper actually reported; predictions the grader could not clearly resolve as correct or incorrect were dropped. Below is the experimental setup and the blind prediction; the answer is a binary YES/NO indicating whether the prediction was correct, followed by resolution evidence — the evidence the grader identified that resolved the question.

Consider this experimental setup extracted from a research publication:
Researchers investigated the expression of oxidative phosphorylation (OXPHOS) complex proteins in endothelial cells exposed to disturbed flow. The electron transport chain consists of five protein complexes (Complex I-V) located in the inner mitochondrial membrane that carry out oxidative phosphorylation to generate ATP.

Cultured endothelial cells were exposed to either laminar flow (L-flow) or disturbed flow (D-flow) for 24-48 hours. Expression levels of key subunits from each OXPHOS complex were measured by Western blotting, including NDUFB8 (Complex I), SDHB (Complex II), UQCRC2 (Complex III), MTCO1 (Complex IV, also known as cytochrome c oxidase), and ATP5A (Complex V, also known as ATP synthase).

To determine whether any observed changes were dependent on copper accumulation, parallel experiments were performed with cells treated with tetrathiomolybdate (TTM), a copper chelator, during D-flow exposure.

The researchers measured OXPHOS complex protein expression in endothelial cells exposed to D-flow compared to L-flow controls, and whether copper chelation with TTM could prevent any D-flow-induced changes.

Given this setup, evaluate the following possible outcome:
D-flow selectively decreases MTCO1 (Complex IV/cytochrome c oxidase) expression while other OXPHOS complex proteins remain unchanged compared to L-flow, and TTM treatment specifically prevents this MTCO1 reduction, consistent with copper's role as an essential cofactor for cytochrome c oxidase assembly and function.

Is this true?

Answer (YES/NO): NO